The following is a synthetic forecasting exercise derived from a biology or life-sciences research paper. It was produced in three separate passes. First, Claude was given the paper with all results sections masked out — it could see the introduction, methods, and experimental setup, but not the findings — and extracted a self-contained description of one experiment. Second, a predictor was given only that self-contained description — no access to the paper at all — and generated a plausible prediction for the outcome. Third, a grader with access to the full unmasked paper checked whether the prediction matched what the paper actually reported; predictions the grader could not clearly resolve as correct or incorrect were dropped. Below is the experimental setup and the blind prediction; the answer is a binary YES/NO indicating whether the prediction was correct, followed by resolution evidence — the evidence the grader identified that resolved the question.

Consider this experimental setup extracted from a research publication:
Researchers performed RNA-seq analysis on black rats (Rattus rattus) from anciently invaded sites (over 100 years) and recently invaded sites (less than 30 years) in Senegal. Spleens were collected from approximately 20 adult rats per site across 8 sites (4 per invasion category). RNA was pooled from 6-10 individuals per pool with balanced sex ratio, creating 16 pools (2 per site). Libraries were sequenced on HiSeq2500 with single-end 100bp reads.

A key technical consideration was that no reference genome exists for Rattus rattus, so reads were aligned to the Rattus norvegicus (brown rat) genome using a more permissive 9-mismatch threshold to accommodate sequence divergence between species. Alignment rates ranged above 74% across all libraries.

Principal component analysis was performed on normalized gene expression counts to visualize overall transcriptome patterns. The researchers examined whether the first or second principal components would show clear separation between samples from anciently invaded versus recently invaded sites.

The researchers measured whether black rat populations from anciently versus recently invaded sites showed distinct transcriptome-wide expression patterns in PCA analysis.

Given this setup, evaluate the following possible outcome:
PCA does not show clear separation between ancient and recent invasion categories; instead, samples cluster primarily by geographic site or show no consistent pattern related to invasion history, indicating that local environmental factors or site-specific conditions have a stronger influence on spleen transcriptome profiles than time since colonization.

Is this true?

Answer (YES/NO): YES